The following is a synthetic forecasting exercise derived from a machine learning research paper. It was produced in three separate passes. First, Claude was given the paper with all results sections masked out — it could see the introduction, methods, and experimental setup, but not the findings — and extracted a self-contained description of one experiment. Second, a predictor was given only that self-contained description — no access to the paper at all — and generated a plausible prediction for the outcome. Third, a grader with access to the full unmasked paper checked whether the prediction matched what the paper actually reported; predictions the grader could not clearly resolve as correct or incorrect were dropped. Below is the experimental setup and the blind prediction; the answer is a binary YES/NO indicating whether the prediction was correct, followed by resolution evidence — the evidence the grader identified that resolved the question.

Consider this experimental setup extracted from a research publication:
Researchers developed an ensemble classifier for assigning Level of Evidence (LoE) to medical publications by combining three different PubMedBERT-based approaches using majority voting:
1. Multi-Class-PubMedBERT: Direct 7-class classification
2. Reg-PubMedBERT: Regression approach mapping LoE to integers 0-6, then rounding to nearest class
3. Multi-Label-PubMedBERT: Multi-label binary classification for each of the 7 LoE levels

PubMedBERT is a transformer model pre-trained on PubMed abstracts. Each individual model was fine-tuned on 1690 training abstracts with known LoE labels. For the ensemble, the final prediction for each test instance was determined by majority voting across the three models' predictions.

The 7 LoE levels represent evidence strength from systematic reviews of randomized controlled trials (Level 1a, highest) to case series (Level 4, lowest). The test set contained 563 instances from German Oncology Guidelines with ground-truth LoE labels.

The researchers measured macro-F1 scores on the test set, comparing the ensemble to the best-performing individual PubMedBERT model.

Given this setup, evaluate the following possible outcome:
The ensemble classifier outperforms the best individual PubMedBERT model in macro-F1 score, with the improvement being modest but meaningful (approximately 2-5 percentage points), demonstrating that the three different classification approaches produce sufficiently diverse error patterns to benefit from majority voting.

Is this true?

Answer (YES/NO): YES